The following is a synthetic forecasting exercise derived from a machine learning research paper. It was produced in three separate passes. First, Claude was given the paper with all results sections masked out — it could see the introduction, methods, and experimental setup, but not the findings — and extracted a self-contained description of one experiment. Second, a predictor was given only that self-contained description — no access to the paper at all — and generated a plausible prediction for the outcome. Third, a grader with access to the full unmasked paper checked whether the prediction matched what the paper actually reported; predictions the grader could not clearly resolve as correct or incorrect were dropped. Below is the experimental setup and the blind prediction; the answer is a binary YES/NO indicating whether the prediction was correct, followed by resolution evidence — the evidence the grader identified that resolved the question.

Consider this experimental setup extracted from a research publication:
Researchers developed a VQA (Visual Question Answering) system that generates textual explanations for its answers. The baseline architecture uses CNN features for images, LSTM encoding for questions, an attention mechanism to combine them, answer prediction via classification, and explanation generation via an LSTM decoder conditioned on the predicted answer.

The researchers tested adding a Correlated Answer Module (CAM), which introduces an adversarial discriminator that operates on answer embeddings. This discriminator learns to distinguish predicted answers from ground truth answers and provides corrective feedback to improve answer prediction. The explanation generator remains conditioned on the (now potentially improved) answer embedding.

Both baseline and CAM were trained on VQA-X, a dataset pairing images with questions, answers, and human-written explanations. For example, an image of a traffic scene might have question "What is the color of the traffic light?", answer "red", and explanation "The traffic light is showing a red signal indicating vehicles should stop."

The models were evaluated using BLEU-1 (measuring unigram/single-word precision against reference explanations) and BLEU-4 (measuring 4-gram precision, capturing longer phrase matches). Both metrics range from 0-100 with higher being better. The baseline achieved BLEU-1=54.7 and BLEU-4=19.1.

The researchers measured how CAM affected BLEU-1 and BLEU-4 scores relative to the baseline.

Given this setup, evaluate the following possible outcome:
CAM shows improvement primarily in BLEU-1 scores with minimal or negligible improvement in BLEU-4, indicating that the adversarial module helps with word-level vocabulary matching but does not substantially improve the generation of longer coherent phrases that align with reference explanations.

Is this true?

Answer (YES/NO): NO